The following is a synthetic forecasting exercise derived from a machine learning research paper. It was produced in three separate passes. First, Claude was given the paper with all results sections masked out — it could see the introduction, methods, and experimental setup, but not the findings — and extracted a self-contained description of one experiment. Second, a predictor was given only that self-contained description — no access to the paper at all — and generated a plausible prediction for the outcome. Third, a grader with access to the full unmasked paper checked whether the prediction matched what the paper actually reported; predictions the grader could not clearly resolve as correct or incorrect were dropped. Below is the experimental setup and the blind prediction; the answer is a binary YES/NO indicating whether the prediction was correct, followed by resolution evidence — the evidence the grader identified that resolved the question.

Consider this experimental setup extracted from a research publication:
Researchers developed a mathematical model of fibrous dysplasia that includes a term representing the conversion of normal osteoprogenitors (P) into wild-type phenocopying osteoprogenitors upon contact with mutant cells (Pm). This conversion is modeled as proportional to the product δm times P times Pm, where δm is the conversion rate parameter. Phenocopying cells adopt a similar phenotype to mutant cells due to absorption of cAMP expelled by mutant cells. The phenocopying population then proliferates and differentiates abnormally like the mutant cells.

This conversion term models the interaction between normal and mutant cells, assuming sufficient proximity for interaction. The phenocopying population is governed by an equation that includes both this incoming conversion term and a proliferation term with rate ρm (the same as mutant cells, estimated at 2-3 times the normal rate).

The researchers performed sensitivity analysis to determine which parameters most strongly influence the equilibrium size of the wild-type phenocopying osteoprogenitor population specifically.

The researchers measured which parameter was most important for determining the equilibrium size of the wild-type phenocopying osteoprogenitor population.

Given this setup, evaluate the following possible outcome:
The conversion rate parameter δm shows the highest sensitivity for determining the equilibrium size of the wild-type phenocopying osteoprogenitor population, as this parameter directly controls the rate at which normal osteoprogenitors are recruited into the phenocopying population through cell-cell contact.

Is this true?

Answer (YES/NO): NO